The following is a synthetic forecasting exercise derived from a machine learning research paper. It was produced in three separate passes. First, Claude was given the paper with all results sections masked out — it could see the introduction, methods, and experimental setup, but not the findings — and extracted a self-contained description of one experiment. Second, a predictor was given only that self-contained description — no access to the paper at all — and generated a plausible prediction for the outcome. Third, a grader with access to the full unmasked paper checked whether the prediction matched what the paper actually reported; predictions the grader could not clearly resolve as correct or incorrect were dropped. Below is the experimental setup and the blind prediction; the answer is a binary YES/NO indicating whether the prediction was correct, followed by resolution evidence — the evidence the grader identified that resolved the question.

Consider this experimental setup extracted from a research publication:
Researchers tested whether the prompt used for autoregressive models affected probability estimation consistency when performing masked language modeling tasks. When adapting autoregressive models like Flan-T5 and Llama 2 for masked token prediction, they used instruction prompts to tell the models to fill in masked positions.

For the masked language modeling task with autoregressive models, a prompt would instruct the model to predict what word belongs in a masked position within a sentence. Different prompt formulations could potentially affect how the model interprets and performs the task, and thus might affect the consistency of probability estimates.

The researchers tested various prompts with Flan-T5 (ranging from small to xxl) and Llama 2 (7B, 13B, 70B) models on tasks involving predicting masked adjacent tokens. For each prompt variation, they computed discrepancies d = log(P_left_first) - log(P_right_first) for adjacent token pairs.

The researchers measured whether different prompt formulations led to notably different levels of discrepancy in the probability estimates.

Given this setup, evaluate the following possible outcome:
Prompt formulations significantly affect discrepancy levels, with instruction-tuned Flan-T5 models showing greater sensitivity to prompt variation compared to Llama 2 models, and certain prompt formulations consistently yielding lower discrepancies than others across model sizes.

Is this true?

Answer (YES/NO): NO